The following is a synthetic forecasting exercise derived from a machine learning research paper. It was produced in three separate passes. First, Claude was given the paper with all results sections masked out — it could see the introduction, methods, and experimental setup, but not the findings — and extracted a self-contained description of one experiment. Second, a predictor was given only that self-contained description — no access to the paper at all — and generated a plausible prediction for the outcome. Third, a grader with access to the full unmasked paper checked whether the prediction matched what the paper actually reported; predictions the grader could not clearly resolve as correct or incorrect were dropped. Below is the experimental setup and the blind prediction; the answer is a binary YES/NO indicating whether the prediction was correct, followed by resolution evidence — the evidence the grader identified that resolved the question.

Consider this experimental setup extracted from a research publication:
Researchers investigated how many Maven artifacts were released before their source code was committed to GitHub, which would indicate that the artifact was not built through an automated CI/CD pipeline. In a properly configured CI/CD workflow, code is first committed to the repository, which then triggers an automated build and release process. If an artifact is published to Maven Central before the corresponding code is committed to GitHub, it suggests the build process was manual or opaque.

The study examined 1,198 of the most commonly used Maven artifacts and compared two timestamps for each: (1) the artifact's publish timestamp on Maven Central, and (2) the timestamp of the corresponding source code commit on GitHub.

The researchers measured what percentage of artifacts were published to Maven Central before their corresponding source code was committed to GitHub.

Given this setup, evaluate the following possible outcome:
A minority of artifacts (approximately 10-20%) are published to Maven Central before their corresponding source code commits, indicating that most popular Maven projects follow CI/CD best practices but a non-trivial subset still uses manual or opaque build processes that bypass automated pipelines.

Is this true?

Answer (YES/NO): NO